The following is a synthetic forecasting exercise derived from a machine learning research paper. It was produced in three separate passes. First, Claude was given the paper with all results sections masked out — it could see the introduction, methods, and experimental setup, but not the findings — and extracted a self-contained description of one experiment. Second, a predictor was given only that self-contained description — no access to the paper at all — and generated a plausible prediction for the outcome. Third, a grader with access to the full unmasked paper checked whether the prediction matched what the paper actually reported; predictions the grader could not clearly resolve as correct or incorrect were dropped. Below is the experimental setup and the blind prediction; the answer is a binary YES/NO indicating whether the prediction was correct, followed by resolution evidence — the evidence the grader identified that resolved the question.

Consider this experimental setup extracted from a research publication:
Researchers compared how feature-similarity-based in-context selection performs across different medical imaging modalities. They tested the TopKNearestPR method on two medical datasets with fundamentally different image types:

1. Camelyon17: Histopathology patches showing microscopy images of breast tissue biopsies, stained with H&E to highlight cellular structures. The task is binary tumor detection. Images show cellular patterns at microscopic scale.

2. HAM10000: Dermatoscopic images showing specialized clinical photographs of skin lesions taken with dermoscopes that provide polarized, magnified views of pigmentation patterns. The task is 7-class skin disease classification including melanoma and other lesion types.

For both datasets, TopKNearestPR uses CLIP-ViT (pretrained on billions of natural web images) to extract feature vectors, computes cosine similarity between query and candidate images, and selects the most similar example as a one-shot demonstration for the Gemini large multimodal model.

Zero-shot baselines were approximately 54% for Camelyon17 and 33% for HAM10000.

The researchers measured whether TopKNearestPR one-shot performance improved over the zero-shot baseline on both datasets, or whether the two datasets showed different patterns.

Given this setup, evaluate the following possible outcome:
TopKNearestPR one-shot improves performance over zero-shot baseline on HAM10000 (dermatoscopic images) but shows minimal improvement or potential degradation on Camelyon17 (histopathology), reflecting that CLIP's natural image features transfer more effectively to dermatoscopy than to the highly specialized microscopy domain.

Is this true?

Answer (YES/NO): NO